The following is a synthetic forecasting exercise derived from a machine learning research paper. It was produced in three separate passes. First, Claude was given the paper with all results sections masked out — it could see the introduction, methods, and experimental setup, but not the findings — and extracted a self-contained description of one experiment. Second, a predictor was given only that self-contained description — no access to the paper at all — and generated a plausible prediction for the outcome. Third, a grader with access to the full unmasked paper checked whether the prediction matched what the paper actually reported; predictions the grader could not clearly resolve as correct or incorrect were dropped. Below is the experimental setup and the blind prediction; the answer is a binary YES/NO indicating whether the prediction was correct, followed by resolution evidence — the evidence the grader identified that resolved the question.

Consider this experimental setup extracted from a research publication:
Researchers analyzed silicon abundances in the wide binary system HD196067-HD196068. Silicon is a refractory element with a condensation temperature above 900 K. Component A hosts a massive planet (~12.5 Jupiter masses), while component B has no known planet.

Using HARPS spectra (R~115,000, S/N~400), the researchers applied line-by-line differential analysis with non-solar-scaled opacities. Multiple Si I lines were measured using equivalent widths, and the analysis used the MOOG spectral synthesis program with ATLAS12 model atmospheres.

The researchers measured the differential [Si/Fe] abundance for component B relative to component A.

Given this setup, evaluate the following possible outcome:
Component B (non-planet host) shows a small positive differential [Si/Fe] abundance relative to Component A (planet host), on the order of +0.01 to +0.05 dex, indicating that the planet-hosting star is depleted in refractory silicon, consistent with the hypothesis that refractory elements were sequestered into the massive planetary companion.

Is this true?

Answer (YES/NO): NO